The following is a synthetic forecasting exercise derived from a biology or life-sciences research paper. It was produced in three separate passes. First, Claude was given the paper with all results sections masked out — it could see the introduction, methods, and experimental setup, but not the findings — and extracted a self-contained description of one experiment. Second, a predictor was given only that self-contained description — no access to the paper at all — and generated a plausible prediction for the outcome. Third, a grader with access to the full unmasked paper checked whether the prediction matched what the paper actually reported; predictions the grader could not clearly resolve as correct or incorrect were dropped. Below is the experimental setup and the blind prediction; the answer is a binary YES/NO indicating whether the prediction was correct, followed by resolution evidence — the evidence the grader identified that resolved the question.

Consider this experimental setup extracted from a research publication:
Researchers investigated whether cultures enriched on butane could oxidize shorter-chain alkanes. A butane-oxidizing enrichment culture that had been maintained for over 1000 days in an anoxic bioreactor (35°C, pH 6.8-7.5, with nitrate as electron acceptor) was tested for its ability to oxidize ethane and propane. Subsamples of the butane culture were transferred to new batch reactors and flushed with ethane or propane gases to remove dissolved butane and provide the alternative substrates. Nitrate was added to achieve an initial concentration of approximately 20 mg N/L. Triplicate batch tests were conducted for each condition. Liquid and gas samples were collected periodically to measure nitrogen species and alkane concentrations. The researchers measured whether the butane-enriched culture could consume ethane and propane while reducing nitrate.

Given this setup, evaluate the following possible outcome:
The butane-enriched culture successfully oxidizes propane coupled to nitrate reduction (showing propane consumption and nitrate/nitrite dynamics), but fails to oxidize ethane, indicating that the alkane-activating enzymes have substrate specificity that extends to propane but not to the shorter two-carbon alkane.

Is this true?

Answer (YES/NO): NO